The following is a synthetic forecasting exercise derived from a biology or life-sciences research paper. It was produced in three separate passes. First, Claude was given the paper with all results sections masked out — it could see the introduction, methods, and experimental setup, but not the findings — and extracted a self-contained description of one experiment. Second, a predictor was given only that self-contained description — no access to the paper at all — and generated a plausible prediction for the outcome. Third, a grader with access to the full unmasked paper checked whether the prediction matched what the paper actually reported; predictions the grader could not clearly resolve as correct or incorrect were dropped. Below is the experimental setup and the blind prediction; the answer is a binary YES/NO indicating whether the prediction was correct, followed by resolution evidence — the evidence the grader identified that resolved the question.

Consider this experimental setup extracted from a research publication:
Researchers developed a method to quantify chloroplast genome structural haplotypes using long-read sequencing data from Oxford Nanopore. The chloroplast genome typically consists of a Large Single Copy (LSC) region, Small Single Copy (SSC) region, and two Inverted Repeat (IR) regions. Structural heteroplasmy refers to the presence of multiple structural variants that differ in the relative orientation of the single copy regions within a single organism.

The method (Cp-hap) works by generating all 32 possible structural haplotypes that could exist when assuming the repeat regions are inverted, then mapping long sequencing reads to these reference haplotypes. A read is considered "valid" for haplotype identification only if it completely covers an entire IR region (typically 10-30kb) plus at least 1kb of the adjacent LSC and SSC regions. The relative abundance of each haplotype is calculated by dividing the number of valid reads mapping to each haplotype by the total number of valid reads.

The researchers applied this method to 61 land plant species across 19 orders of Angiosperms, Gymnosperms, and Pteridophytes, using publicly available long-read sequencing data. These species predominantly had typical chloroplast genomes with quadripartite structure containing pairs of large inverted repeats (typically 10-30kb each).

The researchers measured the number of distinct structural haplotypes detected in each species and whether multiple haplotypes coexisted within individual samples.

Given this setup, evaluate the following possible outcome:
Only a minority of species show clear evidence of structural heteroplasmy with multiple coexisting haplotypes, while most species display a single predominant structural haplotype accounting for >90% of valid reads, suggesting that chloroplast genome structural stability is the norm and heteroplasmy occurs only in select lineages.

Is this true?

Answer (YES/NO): NO